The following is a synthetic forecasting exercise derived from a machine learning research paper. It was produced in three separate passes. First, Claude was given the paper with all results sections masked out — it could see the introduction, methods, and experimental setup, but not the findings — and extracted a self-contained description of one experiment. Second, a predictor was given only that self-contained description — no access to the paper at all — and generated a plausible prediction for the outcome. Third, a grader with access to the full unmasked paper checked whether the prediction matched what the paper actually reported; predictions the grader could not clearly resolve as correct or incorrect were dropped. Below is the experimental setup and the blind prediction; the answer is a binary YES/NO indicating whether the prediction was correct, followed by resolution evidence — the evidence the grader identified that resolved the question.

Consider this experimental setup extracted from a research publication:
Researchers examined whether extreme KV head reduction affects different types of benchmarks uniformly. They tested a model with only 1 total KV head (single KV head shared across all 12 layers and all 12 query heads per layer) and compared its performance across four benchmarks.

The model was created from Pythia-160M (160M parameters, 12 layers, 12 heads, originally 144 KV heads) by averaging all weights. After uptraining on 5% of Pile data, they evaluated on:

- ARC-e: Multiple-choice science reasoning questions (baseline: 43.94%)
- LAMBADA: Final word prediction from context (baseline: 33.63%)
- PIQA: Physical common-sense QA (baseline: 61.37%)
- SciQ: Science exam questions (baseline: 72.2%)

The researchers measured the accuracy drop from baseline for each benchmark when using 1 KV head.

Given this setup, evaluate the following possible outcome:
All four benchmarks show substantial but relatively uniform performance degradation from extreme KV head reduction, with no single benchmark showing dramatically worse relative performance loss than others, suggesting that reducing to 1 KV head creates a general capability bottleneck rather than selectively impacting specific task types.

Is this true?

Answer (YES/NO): NO